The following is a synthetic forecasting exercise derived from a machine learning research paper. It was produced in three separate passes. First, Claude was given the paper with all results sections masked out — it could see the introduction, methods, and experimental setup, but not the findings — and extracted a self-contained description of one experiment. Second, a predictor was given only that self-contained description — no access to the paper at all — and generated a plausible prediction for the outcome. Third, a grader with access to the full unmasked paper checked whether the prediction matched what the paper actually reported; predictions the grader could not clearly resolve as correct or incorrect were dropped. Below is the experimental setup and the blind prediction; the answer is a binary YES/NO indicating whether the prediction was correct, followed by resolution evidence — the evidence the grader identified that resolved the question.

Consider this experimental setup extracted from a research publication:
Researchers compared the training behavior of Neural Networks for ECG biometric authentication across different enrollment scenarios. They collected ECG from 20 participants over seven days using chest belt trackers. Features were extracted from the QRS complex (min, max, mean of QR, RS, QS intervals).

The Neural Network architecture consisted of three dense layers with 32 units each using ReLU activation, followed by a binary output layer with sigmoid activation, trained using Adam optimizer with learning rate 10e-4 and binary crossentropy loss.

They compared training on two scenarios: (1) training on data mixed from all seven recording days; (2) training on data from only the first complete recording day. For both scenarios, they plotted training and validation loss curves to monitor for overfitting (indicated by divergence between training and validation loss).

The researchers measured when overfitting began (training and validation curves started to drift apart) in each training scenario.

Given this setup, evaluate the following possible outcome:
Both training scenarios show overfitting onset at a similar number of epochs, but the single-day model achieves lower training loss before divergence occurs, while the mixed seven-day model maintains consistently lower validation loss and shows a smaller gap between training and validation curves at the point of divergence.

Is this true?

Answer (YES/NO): NO